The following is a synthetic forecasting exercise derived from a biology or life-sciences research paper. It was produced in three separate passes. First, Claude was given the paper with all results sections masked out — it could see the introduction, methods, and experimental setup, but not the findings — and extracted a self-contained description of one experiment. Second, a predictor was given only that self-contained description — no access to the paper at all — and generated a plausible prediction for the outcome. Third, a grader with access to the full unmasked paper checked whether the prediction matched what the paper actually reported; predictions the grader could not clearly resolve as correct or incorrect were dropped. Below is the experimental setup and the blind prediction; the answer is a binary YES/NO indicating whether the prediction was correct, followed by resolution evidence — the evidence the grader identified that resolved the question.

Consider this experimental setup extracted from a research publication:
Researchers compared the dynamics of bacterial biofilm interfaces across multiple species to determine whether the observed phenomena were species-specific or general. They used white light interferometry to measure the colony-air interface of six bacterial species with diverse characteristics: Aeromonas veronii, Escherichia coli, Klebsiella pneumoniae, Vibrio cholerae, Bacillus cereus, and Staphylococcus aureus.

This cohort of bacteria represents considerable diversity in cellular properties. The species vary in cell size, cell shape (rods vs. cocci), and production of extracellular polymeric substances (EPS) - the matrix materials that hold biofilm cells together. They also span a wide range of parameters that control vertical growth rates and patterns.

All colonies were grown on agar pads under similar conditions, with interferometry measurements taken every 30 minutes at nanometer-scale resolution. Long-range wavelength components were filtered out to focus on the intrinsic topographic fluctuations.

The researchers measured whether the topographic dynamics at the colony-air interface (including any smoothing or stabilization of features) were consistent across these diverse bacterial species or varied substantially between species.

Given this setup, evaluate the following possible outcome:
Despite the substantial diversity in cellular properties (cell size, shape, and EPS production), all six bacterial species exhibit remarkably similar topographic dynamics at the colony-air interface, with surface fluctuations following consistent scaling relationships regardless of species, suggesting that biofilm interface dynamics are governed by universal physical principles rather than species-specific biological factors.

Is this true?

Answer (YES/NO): NO